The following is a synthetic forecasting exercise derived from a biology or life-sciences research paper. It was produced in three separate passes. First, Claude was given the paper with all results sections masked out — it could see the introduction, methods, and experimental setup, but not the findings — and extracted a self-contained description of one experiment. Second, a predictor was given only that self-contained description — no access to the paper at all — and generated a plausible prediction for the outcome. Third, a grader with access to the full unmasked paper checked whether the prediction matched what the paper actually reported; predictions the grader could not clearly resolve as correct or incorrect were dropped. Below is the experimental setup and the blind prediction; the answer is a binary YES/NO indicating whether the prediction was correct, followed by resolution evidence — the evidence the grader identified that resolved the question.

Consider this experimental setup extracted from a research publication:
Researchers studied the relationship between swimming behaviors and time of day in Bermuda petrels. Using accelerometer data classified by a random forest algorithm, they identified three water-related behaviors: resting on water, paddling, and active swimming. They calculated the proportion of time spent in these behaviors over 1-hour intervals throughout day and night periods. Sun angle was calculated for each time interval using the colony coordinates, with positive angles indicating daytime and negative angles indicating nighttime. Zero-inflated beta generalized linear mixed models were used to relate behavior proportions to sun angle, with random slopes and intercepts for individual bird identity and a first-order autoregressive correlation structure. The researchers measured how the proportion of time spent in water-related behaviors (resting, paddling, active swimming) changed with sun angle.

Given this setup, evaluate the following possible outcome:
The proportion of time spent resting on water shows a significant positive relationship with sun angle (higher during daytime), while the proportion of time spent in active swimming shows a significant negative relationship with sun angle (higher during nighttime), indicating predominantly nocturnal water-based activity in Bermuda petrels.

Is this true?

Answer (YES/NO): NO